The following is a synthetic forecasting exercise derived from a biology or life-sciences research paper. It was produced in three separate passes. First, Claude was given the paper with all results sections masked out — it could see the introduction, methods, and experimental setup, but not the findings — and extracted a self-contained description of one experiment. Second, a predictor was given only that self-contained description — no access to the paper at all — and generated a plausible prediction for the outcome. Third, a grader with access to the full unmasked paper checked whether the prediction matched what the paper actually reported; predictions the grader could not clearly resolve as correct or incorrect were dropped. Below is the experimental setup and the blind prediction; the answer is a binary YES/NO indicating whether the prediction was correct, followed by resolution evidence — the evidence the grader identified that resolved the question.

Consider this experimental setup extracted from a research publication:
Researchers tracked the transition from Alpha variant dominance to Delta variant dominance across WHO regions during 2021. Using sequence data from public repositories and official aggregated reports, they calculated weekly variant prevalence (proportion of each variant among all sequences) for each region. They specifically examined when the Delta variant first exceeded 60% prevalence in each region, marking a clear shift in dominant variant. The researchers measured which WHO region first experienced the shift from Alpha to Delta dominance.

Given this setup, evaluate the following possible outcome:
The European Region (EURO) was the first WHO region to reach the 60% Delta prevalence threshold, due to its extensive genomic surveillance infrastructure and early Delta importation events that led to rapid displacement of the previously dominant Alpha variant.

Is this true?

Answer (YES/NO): NO